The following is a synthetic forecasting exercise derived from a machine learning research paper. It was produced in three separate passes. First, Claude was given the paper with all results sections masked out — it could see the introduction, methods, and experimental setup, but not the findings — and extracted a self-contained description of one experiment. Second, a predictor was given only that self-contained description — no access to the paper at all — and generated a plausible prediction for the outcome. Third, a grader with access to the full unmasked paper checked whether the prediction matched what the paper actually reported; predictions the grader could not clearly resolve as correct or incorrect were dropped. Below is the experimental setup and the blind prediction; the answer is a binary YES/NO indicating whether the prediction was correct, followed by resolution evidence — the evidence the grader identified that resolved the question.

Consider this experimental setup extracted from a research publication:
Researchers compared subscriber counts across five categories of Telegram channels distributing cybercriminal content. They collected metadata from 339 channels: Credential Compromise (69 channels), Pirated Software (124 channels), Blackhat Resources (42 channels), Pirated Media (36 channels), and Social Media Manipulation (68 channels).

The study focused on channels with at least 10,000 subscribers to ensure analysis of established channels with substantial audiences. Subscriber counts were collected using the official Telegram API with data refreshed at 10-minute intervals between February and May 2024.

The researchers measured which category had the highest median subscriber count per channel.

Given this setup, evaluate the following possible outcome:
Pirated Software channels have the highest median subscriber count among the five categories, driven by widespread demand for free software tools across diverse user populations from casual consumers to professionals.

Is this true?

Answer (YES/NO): NO